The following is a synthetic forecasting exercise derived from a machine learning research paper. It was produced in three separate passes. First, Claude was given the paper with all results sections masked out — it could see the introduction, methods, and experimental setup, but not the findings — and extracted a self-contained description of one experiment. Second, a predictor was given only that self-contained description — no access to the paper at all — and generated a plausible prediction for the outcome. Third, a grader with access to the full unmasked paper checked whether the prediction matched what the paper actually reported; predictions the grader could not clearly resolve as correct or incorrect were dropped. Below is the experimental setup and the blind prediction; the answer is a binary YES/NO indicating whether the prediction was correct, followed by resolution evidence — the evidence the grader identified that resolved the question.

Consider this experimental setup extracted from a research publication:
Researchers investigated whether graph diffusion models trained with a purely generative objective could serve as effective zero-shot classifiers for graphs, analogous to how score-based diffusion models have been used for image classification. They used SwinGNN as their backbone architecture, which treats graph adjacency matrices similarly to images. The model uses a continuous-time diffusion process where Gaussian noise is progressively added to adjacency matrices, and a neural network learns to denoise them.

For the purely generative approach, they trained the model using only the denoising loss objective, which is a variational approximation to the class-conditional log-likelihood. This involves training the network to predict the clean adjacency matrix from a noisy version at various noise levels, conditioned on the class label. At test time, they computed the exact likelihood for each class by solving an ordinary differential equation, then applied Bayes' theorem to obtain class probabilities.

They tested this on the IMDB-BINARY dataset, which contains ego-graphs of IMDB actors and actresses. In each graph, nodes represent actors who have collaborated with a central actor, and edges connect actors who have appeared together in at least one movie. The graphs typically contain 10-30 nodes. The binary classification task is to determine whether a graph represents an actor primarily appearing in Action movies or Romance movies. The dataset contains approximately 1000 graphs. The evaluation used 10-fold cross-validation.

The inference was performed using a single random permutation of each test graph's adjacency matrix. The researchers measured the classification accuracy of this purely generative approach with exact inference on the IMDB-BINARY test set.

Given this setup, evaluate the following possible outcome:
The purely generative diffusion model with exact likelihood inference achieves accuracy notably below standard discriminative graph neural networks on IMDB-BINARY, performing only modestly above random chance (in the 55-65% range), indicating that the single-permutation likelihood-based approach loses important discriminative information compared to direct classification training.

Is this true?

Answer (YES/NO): YES